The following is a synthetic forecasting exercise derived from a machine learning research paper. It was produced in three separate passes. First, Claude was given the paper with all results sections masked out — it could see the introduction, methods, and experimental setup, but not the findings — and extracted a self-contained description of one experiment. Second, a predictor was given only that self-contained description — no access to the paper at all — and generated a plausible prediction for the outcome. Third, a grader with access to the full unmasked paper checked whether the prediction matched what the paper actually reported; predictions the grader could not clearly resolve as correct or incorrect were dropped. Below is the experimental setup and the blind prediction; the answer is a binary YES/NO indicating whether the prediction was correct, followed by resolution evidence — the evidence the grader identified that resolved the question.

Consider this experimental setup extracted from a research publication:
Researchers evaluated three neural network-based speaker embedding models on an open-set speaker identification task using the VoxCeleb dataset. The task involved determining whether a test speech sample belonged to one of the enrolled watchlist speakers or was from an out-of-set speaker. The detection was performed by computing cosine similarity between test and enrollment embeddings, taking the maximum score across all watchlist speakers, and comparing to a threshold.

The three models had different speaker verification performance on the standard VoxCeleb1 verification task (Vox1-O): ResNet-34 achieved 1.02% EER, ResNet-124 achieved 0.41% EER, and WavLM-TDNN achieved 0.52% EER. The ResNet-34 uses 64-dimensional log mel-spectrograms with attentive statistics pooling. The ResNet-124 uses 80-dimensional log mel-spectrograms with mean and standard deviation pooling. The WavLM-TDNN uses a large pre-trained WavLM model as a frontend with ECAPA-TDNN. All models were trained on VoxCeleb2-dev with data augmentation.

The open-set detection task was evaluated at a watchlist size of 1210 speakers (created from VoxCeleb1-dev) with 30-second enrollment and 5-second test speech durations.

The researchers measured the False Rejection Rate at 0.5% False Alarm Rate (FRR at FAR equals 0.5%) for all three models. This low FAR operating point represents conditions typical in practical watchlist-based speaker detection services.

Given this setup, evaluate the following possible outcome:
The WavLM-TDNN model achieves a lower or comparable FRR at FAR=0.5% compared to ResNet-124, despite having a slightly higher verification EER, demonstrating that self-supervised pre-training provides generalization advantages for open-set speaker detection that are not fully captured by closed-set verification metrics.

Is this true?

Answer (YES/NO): NO